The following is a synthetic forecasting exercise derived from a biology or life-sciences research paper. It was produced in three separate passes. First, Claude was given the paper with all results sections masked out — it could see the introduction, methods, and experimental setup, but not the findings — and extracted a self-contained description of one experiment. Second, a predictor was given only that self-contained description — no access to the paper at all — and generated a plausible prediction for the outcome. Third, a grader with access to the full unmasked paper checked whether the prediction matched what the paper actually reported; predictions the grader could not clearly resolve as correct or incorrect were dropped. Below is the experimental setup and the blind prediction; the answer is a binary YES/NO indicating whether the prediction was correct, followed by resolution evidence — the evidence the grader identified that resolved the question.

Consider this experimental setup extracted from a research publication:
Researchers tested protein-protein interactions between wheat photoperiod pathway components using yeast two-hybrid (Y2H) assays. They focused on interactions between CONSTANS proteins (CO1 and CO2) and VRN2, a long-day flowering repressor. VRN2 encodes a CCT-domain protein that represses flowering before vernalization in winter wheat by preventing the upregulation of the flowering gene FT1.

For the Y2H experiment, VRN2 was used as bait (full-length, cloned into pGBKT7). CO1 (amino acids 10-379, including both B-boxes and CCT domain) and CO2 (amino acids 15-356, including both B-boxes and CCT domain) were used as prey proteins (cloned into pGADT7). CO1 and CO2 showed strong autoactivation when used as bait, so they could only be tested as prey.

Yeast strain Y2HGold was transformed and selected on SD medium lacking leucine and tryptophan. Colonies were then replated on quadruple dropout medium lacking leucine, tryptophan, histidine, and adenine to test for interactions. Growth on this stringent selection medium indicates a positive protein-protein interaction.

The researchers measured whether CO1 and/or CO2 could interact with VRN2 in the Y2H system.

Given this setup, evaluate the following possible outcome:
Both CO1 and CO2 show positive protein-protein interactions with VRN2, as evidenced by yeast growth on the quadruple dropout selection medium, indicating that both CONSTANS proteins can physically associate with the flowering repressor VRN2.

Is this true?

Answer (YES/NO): YES